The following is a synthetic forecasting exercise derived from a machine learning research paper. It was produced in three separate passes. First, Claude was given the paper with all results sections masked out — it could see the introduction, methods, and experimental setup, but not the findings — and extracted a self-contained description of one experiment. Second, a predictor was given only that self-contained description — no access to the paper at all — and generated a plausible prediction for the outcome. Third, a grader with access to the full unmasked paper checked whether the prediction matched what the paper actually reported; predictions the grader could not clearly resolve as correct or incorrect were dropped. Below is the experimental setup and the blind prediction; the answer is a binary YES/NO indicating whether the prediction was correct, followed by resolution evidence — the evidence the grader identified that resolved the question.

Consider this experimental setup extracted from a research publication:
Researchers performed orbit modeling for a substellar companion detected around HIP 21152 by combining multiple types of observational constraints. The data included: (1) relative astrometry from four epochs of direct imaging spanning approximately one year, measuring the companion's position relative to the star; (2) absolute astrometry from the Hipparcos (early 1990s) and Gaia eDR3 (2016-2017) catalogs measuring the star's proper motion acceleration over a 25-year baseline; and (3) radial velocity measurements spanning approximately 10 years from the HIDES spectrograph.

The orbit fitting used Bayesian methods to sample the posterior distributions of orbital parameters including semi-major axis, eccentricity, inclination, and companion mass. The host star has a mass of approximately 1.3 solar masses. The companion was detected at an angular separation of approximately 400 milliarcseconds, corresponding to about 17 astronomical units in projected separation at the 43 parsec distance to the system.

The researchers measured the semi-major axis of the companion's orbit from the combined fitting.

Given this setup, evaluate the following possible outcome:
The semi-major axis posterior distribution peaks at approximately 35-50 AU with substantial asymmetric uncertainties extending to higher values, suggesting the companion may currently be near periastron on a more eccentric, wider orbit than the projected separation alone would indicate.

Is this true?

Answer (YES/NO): NO